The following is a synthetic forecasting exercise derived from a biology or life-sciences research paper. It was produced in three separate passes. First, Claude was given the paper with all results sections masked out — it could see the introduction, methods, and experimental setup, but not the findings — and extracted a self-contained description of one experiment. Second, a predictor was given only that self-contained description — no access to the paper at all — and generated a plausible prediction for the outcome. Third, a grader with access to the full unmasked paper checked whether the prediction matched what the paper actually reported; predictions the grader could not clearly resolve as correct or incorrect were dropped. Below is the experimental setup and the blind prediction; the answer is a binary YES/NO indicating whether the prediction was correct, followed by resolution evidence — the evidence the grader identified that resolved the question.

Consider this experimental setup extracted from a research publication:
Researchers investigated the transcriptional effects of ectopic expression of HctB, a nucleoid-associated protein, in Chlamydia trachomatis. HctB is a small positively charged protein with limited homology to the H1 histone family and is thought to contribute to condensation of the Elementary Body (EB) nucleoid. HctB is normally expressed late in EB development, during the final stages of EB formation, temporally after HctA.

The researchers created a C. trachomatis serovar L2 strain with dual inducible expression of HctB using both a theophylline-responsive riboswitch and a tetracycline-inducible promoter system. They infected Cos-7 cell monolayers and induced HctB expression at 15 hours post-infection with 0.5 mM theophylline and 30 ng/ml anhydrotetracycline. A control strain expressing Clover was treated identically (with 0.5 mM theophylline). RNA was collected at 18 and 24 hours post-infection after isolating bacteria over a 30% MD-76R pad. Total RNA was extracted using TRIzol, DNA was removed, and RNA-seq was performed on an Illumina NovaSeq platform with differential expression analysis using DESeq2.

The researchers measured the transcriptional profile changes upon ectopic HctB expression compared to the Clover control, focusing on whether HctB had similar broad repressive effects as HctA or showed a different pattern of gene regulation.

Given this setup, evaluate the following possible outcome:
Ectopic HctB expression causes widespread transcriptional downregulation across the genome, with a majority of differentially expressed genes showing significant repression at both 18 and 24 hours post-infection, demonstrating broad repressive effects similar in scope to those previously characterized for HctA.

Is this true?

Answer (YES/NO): NO